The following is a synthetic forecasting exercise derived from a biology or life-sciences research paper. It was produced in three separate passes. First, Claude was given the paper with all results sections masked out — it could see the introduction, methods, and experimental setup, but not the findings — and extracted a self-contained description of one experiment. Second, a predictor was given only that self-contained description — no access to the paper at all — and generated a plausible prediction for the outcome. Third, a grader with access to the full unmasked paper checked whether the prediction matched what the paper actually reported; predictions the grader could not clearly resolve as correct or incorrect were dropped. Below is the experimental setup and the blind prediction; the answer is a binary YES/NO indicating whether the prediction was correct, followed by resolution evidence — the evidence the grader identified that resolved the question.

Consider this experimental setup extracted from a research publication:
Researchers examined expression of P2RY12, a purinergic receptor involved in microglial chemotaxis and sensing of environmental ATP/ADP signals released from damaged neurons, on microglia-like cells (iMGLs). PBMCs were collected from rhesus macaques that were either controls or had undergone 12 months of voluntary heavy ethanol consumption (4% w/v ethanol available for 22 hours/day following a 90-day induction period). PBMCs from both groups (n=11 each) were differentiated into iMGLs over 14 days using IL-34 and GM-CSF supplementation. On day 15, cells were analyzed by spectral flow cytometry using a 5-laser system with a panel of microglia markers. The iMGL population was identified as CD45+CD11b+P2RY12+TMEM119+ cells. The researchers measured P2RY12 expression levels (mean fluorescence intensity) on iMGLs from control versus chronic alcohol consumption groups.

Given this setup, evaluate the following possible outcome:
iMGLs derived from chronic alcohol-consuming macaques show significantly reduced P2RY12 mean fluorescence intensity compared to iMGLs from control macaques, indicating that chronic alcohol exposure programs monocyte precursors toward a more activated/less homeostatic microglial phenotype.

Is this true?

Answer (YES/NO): NO